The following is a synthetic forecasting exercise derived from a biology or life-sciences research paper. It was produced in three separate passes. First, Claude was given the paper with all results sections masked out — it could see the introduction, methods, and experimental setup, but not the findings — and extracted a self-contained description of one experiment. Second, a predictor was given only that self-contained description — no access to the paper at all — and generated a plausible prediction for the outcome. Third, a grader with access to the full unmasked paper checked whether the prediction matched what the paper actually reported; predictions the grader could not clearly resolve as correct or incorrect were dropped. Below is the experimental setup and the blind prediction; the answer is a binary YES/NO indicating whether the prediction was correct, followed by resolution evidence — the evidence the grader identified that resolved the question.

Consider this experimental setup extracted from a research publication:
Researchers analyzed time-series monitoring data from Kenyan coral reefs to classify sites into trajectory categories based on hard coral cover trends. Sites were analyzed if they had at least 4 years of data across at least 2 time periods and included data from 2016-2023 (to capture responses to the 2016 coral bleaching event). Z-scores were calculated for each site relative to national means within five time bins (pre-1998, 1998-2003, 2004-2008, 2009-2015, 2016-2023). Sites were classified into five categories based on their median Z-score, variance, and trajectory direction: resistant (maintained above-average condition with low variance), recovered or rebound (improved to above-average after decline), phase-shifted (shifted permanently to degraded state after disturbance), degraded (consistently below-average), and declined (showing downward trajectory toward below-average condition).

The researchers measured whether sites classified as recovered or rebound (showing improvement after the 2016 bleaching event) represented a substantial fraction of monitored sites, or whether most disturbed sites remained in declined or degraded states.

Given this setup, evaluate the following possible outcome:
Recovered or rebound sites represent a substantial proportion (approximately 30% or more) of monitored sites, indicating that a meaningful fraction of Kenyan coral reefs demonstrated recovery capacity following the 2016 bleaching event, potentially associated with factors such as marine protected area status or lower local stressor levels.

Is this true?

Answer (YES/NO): NO